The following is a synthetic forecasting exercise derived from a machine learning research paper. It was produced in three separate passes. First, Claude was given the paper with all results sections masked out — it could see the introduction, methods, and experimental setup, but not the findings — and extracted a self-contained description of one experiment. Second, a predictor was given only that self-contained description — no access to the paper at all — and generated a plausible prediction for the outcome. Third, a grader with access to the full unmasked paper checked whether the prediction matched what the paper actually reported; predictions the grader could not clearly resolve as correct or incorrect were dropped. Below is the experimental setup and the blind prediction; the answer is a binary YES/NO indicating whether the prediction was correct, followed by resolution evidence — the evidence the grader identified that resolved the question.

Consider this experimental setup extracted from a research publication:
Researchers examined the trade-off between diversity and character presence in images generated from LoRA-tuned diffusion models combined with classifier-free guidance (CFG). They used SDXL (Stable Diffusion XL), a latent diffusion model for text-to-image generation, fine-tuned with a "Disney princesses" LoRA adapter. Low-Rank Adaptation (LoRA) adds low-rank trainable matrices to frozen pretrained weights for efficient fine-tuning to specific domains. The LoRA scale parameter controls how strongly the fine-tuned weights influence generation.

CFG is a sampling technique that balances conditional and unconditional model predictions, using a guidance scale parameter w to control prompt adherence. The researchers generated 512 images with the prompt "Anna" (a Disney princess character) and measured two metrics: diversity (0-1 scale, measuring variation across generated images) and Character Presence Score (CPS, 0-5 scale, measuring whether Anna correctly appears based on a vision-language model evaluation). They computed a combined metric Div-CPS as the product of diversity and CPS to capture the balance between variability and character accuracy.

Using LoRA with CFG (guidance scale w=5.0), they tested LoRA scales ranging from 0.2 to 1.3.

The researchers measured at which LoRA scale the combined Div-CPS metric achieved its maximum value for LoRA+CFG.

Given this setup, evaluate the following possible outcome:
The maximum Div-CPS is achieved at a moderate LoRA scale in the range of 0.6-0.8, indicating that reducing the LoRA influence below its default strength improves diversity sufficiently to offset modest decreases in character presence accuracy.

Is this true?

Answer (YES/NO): NO